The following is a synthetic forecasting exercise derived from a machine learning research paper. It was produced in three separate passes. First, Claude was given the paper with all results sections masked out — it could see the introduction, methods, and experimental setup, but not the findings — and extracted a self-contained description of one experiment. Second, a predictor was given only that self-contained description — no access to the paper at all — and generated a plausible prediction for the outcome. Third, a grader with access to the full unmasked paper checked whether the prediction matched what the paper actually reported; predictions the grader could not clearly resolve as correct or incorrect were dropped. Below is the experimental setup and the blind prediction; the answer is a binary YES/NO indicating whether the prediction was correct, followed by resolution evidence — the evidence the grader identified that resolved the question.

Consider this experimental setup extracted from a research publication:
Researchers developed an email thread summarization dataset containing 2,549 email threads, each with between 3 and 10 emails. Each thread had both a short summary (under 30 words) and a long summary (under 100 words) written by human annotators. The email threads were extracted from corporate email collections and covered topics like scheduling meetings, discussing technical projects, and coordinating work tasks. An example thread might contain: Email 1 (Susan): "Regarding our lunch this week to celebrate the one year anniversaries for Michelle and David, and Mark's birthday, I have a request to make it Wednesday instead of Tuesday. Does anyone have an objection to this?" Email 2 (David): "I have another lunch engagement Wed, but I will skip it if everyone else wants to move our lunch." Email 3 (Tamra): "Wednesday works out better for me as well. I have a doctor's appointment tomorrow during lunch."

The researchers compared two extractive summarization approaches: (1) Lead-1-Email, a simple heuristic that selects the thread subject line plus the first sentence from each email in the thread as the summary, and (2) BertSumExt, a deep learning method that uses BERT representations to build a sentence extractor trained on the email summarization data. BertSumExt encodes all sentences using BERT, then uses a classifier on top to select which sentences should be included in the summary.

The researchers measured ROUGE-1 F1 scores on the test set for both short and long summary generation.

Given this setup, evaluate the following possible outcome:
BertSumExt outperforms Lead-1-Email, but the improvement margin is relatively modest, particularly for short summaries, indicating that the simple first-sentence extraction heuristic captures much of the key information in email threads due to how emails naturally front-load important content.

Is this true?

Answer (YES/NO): NO